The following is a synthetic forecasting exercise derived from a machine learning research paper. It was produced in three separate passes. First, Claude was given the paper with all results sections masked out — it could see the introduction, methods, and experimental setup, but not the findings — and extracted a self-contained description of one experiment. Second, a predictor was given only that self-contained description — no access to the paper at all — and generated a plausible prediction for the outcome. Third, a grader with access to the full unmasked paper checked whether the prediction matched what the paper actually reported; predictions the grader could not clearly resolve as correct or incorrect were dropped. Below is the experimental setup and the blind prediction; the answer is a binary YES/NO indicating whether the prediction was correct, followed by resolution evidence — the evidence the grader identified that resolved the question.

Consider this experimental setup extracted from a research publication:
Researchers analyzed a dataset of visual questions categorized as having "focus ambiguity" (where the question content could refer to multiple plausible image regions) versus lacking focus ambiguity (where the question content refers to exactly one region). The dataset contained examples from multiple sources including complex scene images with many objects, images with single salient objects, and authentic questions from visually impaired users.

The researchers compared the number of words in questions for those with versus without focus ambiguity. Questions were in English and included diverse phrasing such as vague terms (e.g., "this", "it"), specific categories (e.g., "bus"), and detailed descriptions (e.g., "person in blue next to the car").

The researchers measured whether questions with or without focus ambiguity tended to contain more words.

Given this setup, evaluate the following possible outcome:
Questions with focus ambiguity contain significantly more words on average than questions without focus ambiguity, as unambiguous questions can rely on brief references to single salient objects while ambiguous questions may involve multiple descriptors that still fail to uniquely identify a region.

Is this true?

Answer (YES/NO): NO